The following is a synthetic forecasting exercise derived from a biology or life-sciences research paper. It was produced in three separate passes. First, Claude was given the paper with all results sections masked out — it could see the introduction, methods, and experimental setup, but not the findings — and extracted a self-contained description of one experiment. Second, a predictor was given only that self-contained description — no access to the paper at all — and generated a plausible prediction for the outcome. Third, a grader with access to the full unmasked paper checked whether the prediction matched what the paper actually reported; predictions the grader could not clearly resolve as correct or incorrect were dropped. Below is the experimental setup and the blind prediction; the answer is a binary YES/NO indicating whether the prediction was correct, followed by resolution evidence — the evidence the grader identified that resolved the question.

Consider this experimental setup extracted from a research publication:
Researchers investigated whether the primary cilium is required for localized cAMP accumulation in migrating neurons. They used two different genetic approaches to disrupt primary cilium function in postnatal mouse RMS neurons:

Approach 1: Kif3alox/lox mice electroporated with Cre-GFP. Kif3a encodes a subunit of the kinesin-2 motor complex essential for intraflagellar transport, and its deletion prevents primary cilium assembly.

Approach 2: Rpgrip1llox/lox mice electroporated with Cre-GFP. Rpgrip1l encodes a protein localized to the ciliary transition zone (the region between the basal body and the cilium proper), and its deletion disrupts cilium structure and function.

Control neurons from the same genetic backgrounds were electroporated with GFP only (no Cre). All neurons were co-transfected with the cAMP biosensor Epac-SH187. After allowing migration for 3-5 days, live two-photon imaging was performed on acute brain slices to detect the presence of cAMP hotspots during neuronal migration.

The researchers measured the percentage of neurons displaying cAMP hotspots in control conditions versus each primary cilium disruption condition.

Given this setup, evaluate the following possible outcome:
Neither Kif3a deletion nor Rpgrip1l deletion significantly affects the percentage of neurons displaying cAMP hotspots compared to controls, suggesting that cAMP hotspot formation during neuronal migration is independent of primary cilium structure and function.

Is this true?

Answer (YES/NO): NO